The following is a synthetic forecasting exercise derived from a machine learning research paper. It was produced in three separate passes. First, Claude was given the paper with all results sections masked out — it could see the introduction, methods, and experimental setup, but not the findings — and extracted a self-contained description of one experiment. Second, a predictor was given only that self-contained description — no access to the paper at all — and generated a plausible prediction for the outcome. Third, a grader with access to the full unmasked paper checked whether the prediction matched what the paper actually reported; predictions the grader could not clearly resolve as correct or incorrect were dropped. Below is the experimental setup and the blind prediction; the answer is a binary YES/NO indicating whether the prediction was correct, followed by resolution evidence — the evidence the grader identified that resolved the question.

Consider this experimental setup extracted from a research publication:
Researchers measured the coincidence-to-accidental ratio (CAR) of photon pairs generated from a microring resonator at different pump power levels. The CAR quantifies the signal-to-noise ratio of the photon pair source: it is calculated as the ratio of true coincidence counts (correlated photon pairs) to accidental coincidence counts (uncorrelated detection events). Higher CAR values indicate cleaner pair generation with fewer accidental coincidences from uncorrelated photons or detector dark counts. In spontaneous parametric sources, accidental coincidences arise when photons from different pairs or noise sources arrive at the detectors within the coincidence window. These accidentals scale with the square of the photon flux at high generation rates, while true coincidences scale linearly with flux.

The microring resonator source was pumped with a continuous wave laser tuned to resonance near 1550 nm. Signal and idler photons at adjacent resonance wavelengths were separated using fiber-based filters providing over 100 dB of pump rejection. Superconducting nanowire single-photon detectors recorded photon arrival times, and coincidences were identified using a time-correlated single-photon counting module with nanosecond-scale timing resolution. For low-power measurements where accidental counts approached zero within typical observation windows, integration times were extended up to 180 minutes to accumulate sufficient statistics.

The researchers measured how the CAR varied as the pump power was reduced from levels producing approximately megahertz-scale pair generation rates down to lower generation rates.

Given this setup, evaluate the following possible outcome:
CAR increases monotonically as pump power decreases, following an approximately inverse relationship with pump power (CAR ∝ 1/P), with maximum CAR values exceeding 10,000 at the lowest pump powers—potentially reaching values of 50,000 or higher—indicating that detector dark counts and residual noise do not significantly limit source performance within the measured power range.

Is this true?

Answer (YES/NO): NO